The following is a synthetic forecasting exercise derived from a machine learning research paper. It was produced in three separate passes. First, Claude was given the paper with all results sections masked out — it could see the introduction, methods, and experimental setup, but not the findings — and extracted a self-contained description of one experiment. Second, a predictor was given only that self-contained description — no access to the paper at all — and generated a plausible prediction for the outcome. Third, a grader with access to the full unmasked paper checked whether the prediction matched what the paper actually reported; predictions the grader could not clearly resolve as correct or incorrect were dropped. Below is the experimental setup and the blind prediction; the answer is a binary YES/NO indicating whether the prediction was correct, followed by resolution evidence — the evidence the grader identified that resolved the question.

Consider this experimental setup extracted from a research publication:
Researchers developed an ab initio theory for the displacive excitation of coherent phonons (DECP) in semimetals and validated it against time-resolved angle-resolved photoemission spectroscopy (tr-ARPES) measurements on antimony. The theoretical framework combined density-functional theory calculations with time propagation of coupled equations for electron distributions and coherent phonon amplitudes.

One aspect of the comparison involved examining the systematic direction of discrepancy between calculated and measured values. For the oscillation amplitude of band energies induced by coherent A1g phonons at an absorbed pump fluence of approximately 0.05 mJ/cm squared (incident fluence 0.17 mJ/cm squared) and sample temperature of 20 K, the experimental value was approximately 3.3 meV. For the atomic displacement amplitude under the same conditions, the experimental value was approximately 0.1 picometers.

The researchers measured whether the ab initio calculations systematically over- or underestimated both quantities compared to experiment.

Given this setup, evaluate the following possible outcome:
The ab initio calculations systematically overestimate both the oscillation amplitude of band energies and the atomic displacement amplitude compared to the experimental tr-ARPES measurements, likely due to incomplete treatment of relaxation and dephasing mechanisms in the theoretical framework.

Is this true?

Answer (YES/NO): YES